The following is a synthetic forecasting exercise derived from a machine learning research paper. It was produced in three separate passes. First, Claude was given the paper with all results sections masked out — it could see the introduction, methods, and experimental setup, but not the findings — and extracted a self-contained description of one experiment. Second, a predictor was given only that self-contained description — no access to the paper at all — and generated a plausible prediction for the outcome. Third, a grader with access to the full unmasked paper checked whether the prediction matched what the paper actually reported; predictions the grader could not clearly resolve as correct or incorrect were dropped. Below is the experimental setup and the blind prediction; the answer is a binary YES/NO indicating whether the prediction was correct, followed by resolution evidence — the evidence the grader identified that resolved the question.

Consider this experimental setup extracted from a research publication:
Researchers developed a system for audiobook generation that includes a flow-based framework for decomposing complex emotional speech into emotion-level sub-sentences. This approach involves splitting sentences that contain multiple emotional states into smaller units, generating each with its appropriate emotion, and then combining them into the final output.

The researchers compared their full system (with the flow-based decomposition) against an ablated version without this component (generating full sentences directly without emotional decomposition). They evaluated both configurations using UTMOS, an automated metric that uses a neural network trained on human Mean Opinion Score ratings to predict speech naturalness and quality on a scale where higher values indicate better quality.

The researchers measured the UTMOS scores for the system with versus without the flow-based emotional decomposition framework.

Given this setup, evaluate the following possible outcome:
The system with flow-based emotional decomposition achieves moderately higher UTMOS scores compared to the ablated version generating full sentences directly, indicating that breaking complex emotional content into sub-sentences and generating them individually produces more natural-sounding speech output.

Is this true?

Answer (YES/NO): NO